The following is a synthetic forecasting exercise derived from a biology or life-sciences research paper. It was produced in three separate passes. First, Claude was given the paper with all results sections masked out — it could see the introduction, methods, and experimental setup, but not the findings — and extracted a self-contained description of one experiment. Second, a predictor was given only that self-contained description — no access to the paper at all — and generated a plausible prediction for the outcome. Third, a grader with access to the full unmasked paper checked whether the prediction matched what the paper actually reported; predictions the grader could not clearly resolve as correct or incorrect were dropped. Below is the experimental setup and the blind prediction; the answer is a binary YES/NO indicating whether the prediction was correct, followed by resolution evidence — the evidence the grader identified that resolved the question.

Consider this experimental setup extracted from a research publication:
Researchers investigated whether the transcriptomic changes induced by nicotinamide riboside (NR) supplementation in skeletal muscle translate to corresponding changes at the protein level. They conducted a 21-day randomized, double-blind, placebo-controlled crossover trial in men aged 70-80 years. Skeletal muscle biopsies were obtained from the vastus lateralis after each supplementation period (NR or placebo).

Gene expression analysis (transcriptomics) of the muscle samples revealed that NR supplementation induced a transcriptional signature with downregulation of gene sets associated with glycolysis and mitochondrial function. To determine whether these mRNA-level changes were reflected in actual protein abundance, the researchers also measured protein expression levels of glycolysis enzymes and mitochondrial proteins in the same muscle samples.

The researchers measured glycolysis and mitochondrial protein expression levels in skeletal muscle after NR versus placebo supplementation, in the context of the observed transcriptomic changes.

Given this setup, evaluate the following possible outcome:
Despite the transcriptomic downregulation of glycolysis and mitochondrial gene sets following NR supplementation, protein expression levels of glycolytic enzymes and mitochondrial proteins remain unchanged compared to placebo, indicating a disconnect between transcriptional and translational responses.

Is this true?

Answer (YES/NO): YES